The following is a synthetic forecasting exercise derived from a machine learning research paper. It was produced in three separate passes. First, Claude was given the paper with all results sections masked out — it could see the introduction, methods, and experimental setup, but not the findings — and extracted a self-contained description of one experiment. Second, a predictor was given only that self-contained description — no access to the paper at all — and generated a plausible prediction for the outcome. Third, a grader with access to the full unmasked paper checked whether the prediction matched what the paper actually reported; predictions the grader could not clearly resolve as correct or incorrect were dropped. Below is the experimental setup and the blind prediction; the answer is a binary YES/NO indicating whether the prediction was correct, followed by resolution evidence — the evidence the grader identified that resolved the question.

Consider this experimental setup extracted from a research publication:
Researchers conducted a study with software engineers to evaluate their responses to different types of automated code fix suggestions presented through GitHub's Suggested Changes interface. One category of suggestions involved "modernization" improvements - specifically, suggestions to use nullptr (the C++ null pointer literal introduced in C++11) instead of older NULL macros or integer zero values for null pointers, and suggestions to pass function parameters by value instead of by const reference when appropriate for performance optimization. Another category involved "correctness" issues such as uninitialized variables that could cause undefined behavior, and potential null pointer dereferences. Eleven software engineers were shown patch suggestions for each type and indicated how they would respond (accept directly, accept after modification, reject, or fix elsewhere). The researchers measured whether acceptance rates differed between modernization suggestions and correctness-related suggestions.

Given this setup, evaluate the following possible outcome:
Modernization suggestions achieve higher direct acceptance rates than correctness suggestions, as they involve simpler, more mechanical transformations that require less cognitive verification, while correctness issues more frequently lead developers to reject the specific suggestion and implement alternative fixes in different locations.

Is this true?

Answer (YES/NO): NO